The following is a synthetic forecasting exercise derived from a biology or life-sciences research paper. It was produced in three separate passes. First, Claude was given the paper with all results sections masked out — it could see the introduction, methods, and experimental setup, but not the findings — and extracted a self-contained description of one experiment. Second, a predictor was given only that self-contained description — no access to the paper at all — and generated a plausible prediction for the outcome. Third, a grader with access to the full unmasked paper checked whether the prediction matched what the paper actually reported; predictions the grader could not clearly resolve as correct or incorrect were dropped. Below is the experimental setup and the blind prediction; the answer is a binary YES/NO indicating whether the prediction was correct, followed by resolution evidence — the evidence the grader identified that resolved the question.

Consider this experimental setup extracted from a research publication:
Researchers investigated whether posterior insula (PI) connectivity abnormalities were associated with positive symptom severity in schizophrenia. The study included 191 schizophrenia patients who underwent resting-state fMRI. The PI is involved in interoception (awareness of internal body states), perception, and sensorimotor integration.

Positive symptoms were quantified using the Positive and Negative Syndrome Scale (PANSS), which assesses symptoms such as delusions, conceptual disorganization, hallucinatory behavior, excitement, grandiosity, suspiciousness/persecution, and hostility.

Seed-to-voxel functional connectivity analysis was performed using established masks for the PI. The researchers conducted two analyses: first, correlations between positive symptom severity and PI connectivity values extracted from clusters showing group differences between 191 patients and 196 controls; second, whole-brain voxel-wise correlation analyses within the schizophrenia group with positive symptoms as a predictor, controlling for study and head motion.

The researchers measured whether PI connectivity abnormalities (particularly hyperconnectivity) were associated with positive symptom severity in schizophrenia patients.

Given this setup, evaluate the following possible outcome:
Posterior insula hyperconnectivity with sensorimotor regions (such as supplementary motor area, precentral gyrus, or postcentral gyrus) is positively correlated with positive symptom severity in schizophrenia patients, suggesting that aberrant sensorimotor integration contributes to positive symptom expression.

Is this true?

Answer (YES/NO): NO